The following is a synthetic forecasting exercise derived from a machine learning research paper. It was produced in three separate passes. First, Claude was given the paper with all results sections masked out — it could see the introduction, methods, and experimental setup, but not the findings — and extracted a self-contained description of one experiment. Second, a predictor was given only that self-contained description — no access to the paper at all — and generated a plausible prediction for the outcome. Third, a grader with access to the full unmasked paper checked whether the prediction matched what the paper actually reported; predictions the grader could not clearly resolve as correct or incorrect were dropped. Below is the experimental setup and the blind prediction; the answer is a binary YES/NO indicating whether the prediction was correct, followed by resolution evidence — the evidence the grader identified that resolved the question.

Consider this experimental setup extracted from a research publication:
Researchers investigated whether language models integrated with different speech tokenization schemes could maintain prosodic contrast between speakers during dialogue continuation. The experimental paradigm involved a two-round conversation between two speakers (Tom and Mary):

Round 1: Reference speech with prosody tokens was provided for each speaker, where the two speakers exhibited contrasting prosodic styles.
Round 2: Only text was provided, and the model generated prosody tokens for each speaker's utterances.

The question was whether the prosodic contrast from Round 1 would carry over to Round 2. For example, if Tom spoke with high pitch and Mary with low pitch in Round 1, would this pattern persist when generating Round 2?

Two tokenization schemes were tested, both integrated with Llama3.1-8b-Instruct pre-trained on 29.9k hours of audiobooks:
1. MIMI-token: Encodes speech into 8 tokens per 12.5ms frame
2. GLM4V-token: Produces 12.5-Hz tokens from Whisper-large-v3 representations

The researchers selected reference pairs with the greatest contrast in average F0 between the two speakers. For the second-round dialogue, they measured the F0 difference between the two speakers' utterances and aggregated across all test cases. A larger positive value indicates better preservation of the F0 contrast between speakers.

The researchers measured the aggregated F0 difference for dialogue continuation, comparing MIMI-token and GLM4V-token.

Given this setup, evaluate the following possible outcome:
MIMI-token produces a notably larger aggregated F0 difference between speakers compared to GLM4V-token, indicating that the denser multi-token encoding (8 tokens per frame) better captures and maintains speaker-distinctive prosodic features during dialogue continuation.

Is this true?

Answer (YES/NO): NO